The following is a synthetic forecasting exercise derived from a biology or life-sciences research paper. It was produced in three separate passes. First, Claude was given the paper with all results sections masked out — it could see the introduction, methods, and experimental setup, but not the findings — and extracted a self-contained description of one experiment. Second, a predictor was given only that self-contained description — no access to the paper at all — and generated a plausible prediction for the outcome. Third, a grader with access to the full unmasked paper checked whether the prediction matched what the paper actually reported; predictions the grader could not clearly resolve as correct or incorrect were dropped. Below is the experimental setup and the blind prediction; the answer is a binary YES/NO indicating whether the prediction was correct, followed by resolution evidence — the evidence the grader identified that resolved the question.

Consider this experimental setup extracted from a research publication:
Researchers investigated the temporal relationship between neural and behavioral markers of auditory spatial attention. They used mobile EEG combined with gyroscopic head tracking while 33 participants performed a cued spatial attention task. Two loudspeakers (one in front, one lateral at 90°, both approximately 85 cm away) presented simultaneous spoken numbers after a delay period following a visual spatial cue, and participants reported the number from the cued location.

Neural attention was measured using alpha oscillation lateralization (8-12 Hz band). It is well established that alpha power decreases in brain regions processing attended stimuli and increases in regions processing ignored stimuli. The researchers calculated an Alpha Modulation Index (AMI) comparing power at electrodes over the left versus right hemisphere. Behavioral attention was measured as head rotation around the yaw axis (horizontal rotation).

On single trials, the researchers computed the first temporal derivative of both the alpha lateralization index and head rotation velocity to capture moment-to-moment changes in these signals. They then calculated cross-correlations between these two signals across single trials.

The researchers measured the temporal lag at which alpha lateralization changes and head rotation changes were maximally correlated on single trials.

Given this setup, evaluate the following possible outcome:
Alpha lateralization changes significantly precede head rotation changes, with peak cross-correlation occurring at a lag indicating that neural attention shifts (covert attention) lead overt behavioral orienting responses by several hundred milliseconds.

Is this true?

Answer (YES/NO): YES